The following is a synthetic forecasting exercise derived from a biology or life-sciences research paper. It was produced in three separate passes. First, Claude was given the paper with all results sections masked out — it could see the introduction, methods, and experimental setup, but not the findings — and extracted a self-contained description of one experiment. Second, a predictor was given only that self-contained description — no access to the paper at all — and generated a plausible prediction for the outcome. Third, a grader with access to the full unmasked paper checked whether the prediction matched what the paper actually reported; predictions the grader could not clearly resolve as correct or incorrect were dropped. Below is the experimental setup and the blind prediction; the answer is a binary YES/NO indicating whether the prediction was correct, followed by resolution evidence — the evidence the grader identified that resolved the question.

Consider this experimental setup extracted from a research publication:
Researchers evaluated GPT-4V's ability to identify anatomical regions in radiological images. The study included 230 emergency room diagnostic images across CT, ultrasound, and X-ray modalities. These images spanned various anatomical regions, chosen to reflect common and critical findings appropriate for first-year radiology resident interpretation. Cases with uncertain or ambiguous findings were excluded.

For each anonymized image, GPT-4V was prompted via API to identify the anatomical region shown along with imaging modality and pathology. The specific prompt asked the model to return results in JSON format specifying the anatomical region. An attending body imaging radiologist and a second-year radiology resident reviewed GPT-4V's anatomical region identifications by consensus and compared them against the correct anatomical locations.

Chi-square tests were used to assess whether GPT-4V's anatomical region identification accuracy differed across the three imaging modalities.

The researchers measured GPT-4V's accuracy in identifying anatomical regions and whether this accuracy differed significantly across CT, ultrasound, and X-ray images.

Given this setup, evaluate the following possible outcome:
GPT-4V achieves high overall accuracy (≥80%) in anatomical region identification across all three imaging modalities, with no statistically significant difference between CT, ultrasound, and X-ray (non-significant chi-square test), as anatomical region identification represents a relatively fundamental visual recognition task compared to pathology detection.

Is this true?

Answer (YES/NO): NO